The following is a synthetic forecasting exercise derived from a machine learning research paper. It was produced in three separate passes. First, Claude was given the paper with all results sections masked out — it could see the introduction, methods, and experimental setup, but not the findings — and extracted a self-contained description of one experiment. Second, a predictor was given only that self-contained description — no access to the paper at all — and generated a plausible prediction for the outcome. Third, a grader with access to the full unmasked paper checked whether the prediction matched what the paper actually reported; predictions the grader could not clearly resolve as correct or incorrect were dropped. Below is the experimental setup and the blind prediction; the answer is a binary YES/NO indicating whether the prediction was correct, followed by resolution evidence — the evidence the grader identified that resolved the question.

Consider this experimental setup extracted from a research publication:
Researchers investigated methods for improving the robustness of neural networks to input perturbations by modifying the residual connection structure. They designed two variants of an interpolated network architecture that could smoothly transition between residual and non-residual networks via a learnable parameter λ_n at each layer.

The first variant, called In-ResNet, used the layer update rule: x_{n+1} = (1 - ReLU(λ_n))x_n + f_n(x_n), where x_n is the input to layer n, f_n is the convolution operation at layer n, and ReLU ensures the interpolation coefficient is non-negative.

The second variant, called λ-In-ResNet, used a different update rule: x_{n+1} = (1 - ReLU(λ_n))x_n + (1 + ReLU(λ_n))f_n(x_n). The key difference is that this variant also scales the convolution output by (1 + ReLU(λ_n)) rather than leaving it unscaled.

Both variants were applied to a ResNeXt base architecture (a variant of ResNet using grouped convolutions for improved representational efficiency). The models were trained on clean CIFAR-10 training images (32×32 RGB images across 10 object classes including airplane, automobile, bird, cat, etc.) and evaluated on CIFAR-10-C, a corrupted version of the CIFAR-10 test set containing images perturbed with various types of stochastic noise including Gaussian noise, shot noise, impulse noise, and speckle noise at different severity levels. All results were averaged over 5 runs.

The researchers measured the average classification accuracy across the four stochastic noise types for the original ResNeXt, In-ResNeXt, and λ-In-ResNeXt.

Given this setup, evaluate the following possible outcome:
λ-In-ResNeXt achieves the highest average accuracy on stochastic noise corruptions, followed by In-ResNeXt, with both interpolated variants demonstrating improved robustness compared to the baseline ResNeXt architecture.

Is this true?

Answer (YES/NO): NO